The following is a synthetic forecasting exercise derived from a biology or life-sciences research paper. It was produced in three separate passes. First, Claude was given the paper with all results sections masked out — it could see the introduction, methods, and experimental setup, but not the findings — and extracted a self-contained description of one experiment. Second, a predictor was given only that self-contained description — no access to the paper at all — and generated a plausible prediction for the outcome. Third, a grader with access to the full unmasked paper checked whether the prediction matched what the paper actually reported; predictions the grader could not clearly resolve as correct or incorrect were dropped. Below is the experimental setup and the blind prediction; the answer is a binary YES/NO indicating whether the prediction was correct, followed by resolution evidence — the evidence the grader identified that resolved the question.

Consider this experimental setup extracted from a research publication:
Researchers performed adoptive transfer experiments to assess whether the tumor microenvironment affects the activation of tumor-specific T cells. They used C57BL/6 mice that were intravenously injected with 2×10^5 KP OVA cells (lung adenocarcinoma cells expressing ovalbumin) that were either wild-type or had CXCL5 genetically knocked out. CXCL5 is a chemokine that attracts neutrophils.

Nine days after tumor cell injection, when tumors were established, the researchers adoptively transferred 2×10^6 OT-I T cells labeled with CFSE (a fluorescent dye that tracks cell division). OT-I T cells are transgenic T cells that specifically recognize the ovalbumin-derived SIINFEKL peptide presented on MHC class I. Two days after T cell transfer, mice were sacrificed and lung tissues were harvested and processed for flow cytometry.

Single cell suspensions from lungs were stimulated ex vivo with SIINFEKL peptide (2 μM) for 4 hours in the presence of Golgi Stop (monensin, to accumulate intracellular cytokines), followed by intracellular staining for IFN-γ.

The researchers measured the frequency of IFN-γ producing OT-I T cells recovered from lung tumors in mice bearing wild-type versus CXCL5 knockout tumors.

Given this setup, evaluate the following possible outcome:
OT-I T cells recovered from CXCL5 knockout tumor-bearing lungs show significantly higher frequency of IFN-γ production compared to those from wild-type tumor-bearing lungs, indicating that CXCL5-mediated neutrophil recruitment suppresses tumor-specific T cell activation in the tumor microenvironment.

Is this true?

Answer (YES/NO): YES